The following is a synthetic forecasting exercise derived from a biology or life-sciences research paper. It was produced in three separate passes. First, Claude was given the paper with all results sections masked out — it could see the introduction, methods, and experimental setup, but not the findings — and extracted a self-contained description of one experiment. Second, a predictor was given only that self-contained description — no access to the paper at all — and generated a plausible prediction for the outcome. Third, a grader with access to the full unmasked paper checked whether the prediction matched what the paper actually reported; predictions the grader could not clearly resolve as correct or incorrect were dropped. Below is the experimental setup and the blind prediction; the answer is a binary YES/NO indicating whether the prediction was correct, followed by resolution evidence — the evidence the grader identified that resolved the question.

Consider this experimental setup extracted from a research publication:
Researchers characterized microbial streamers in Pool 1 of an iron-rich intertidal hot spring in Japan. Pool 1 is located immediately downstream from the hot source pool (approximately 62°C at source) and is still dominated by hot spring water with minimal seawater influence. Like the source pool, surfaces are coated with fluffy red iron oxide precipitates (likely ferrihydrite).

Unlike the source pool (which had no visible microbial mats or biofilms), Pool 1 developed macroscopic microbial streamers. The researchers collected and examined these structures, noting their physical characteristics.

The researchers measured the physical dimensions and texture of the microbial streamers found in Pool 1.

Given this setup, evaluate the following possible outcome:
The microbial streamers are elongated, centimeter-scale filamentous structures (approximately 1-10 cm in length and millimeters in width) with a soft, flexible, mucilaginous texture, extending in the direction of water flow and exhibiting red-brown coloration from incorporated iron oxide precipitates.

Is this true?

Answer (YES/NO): NO